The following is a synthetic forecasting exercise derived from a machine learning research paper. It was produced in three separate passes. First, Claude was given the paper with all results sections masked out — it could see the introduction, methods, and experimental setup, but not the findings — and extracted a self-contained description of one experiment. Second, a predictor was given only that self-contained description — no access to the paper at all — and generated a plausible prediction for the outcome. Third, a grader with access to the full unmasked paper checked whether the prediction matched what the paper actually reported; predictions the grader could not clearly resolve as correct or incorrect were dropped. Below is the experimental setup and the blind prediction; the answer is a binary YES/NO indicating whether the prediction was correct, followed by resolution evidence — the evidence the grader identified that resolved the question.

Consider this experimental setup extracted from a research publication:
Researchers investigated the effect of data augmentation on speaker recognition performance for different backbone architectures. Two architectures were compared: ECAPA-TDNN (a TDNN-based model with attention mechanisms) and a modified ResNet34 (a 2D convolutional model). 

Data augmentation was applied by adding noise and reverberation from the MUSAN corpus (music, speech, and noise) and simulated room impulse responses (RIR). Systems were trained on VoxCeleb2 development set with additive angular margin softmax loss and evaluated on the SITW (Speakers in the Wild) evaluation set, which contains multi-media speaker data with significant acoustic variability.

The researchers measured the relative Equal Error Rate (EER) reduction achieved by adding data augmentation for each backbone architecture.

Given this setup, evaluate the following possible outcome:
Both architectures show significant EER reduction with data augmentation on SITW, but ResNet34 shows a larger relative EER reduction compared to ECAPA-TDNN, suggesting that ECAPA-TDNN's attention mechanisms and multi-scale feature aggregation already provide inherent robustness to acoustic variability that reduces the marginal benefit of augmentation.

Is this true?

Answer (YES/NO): NO